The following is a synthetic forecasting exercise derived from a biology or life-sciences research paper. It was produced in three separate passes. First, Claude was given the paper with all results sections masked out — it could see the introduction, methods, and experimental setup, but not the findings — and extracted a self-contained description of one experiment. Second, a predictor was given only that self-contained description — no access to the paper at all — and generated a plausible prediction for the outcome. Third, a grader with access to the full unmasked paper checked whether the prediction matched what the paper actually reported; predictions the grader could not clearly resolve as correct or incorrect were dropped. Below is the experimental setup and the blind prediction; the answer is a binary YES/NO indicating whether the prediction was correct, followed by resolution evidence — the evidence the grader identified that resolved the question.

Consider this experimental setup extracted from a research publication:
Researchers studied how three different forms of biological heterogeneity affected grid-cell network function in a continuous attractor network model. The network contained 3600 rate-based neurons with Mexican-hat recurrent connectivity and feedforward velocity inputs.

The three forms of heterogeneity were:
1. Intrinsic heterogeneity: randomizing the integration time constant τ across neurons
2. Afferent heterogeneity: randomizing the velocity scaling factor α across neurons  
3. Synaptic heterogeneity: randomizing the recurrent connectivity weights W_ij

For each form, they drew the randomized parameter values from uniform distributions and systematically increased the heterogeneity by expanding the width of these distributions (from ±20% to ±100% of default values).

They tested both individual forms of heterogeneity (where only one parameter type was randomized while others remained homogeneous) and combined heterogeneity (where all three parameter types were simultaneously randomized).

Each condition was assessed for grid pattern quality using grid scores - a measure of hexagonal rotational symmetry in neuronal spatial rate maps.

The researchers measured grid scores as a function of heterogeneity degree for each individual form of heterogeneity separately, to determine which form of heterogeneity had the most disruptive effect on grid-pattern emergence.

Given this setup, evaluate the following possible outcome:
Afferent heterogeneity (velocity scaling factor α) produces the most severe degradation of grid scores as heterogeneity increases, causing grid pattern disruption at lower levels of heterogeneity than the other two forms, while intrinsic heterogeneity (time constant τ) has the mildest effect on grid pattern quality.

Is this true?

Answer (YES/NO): NO